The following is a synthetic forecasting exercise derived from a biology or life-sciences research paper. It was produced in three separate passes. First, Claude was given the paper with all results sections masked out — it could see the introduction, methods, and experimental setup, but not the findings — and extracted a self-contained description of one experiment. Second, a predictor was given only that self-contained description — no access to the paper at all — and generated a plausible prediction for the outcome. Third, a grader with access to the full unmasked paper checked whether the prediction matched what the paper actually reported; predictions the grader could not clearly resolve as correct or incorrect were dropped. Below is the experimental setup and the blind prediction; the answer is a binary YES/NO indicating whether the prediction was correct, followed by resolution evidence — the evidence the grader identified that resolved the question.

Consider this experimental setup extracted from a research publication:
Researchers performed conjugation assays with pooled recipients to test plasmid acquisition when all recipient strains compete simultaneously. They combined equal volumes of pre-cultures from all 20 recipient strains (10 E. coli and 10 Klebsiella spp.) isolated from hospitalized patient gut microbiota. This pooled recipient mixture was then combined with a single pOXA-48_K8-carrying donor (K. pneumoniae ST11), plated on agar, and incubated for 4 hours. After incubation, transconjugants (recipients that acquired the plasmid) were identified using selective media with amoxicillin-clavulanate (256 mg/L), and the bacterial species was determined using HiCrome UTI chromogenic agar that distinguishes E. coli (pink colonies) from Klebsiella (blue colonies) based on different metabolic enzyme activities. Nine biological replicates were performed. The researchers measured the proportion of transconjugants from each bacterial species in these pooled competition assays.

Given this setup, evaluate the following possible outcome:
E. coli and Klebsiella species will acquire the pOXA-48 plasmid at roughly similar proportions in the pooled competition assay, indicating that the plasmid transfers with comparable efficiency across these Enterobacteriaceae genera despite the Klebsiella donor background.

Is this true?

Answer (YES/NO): NO